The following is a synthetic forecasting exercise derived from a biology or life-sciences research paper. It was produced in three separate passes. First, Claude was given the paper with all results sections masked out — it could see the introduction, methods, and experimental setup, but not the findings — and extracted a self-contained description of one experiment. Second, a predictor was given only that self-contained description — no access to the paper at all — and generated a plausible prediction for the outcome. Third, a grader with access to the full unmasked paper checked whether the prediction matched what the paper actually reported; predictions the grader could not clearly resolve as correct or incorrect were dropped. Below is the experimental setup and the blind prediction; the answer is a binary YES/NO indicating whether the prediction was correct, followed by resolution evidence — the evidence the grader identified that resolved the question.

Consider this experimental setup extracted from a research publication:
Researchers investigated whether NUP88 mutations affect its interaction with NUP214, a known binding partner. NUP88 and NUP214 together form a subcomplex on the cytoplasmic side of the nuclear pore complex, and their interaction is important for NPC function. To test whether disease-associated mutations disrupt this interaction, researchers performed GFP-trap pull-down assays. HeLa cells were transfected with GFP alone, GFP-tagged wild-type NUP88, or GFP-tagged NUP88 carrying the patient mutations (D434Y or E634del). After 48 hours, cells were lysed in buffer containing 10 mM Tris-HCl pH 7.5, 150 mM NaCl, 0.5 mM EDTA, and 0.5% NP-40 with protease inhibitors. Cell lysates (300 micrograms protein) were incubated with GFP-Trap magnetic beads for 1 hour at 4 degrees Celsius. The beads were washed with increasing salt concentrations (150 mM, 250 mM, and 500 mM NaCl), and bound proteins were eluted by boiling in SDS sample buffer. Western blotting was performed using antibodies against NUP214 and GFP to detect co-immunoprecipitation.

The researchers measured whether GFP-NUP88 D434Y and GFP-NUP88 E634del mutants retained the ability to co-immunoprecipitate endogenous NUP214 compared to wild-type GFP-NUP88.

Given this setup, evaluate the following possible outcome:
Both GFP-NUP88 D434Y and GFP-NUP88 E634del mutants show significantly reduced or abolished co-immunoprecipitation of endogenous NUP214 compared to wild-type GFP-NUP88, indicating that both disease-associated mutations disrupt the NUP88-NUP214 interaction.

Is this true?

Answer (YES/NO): NO